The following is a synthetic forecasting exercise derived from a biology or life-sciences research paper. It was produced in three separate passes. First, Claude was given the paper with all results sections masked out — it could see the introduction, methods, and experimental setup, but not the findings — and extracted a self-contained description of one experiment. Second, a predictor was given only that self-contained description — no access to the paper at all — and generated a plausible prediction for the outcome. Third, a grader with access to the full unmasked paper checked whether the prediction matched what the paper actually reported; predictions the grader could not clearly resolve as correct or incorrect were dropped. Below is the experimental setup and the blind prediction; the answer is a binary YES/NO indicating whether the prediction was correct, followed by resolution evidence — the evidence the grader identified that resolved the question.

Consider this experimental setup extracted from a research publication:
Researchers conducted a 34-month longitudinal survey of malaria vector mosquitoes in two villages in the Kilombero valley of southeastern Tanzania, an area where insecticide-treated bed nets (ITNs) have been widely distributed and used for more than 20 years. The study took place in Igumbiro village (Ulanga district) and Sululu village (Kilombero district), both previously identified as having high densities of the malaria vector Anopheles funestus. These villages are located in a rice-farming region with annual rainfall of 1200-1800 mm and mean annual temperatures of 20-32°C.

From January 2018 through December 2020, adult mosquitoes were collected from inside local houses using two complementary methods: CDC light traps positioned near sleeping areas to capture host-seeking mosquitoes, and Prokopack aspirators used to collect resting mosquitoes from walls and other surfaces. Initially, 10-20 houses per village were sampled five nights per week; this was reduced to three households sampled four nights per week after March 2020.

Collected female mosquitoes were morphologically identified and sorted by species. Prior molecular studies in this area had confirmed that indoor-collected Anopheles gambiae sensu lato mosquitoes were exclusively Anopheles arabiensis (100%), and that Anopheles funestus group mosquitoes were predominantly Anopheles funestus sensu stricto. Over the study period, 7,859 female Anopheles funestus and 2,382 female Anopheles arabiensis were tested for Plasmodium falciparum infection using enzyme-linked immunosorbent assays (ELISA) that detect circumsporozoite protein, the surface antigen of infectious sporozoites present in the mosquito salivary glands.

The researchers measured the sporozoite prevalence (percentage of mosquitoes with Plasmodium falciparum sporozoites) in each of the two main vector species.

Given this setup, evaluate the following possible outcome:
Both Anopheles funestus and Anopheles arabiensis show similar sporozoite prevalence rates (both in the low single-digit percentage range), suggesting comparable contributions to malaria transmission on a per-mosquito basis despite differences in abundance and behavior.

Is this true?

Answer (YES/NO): NO